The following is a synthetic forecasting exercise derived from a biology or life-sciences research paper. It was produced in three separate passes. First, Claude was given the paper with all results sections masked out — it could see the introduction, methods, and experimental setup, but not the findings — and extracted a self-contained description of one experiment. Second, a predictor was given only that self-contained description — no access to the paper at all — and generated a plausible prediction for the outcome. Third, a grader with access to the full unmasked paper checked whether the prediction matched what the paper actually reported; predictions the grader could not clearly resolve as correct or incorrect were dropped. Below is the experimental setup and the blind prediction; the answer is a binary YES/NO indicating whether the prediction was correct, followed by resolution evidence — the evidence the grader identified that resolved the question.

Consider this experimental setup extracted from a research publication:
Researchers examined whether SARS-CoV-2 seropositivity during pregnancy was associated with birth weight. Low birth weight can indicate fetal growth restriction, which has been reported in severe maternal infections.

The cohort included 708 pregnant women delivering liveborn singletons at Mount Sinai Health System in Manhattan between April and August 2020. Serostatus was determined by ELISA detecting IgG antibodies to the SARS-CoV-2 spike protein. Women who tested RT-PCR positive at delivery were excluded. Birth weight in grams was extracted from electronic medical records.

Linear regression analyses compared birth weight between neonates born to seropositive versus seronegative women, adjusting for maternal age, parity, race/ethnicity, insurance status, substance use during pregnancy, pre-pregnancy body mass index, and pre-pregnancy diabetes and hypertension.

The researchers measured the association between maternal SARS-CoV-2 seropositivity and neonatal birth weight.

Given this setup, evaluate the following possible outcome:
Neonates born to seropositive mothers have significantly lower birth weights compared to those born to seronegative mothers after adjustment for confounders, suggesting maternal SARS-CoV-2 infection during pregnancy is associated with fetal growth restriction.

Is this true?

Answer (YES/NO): NO